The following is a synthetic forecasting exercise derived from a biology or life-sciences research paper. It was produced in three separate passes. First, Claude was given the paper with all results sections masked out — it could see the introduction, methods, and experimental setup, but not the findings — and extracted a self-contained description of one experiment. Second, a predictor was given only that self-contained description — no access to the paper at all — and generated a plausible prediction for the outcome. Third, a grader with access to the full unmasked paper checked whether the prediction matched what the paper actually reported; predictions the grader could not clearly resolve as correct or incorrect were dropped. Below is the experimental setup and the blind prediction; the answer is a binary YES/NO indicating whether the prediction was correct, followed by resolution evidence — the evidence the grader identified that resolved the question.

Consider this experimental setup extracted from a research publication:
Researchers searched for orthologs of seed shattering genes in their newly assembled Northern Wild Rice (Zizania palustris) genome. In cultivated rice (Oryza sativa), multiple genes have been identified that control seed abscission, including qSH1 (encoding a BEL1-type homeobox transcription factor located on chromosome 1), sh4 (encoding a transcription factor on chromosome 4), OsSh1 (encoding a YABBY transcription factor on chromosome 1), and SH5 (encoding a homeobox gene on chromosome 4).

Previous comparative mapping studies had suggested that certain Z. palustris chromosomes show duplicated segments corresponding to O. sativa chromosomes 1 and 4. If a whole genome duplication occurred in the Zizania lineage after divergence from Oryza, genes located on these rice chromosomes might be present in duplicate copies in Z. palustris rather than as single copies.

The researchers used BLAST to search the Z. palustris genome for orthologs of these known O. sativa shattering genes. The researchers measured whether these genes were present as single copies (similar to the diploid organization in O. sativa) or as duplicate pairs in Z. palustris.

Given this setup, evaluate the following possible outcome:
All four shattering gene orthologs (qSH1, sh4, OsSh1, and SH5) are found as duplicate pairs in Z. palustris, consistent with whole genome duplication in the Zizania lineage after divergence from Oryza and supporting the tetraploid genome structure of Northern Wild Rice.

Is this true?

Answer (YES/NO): NO